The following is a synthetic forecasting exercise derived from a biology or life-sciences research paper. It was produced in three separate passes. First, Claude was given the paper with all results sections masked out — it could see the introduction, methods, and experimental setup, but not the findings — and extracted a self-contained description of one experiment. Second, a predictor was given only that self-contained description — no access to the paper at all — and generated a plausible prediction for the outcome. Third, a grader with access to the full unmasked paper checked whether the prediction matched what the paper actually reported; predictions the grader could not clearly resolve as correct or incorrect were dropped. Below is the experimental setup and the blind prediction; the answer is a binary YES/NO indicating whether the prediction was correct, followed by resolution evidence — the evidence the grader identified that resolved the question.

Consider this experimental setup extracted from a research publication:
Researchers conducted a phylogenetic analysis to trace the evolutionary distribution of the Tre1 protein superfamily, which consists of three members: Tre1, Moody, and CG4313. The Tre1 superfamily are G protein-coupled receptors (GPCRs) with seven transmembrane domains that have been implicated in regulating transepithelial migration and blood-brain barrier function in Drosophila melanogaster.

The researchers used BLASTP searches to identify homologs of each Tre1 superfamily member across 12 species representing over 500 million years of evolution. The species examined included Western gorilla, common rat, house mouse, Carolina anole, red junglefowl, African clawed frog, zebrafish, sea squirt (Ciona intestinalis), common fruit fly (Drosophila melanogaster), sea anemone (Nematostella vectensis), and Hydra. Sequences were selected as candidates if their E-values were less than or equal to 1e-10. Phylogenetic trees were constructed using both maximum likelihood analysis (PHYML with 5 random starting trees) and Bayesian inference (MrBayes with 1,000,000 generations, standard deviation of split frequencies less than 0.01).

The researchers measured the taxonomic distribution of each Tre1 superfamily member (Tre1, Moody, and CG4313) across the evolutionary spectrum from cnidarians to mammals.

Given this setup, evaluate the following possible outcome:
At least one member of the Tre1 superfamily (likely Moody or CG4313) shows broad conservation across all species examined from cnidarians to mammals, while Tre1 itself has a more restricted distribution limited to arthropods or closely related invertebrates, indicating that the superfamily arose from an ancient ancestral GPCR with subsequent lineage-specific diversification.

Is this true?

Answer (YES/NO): YES